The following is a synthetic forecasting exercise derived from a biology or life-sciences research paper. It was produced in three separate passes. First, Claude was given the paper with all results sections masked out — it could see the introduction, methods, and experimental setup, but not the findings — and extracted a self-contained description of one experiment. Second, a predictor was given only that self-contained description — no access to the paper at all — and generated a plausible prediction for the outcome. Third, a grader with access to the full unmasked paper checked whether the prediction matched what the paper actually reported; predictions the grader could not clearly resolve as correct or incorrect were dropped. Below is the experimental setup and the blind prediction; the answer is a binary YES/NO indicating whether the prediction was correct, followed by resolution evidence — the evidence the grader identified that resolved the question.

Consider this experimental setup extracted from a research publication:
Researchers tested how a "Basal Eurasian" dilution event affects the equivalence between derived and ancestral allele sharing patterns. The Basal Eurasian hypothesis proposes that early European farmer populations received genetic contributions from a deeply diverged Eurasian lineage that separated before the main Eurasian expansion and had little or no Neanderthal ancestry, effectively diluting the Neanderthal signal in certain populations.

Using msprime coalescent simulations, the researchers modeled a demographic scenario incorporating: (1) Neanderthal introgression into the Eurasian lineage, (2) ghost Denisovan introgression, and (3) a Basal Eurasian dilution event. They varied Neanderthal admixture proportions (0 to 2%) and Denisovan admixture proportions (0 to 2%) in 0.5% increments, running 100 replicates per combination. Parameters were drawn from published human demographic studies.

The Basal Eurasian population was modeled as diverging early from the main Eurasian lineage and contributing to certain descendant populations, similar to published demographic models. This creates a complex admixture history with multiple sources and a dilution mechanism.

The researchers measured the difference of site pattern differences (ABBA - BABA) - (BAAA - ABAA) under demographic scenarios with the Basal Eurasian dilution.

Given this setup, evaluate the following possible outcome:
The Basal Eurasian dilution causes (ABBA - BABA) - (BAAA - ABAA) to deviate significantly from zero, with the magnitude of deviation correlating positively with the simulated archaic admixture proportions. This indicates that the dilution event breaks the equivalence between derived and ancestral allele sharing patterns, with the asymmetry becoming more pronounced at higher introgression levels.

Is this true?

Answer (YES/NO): NO